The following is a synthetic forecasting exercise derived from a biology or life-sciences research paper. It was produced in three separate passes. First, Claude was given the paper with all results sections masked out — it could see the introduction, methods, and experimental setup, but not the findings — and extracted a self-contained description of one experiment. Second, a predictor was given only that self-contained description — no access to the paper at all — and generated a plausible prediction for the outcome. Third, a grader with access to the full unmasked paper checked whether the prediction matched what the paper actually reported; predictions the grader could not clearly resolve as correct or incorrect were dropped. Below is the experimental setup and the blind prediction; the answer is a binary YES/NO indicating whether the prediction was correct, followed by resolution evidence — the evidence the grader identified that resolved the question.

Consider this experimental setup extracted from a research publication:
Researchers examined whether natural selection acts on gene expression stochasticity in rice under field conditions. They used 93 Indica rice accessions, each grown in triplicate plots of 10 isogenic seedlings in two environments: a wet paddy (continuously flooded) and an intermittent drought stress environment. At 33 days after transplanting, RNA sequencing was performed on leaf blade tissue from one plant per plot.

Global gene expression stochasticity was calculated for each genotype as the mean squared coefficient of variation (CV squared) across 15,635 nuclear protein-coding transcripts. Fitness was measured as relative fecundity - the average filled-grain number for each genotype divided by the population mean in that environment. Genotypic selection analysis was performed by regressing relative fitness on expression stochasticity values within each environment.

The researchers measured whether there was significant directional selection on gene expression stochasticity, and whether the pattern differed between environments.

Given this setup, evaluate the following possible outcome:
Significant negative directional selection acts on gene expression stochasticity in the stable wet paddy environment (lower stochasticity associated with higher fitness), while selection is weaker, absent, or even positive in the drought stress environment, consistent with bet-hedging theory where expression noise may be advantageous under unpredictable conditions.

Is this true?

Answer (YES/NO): NO